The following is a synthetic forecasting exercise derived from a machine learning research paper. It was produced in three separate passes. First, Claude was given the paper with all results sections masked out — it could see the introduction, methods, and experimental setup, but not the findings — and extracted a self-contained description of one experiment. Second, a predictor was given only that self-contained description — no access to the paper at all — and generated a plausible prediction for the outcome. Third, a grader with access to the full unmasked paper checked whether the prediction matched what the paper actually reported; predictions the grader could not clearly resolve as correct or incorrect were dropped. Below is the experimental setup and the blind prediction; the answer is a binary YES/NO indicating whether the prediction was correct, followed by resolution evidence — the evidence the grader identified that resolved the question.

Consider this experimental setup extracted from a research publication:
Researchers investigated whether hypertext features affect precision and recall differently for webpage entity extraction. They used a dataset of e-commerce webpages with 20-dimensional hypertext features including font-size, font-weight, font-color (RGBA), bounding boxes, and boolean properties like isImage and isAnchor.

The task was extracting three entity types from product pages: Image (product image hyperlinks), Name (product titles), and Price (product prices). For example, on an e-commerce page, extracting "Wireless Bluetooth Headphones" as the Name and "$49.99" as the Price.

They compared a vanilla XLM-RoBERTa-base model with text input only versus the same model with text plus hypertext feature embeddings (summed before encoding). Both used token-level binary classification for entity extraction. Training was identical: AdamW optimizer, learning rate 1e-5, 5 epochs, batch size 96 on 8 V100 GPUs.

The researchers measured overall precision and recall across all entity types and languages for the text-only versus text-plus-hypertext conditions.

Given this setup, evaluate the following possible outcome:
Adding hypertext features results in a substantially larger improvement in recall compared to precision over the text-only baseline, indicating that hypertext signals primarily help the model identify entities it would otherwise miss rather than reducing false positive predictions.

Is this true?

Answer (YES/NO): YES